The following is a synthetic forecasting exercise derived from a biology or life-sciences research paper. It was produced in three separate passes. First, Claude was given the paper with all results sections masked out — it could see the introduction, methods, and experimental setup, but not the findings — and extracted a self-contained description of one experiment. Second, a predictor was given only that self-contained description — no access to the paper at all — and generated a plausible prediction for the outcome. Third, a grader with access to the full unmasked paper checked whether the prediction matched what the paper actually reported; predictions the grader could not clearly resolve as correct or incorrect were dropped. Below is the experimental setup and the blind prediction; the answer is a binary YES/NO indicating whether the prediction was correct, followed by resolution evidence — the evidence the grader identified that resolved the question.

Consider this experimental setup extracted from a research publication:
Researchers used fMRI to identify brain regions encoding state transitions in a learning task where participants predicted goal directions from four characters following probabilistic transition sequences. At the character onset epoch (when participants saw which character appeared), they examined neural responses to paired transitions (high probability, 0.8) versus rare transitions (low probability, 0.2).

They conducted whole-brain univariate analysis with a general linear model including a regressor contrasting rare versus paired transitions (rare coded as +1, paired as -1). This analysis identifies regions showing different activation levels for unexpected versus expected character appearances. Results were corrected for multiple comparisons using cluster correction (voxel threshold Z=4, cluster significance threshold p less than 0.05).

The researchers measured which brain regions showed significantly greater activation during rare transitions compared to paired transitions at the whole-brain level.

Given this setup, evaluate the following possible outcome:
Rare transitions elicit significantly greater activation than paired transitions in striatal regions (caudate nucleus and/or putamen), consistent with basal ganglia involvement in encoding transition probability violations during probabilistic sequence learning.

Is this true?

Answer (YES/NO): NO